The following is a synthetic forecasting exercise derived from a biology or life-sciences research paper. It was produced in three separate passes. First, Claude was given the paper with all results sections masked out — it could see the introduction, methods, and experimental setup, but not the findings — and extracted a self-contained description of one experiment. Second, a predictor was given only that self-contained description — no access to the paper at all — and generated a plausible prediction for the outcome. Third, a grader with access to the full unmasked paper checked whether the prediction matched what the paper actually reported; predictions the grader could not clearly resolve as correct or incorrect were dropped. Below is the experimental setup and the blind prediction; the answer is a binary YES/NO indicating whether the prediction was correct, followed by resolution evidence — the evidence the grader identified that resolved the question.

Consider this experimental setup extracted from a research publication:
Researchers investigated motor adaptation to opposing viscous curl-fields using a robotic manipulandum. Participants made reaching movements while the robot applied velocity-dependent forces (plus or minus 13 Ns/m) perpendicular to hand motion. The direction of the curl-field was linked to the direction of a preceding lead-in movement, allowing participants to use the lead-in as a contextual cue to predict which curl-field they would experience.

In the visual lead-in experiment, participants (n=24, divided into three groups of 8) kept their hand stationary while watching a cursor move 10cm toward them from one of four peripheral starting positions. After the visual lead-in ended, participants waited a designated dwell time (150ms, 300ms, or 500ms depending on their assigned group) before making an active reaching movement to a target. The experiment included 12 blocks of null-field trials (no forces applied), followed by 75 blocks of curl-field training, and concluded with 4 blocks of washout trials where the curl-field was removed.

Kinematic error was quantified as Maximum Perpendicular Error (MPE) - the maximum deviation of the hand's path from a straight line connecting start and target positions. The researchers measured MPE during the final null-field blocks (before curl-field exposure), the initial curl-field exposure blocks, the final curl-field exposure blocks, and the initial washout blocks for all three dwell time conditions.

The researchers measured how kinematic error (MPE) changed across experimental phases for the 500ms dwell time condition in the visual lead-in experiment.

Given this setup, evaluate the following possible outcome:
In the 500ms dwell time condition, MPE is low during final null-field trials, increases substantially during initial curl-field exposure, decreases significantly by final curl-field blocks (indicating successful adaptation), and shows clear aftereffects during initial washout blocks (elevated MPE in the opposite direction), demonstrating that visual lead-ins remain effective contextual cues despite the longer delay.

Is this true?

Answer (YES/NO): NO